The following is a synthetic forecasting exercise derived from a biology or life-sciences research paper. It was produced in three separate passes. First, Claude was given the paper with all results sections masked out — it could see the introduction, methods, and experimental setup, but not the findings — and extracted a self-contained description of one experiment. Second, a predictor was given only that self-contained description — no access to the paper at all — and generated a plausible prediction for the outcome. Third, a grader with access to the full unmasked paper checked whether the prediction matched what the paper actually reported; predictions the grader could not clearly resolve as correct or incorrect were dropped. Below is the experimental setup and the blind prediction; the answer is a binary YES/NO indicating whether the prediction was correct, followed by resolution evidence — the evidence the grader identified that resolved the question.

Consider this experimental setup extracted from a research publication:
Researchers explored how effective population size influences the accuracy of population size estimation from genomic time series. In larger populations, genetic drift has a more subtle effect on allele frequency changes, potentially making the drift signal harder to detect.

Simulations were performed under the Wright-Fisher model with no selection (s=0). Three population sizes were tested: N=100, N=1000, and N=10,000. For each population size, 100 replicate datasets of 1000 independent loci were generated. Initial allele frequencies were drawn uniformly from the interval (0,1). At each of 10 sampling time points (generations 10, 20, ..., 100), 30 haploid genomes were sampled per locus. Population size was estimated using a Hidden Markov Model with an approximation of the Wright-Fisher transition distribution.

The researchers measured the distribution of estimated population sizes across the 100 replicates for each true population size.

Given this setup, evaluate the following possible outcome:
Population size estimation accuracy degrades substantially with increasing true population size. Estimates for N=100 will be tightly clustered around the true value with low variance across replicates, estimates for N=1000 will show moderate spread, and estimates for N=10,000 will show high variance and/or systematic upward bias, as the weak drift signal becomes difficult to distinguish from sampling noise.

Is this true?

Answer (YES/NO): NO